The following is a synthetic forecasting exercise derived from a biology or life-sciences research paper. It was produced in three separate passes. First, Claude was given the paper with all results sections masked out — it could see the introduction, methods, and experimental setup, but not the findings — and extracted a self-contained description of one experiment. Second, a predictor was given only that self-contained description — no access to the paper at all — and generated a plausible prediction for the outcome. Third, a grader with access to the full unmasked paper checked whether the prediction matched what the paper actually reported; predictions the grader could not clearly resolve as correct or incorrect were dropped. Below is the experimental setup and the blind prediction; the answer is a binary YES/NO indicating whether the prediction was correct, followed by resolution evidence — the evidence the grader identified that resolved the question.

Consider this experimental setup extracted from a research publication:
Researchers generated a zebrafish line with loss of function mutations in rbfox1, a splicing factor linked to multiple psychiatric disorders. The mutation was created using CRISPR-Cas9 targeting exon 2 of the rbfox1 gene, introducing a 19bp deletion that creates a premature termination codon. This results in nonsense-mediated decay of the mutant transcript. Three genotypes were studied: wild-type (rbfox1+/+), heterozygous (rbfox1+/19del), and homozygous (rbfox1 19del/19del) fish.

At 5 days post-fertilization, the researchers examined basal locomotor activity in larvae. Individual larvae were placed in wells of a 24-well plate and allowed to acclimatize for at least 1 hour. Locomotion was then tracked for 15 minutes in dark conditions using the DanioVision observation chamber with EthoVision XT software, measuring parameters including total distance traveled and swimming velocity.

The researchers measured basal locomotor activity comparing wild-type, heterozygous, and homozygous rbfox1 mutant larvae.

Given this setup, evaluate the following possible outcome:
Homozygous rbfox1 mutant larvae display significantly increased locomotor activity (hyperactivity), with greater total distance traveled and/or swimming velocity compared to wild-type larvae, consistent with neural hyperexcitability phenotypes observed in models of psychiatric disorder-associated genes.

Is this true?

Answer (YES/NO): YES